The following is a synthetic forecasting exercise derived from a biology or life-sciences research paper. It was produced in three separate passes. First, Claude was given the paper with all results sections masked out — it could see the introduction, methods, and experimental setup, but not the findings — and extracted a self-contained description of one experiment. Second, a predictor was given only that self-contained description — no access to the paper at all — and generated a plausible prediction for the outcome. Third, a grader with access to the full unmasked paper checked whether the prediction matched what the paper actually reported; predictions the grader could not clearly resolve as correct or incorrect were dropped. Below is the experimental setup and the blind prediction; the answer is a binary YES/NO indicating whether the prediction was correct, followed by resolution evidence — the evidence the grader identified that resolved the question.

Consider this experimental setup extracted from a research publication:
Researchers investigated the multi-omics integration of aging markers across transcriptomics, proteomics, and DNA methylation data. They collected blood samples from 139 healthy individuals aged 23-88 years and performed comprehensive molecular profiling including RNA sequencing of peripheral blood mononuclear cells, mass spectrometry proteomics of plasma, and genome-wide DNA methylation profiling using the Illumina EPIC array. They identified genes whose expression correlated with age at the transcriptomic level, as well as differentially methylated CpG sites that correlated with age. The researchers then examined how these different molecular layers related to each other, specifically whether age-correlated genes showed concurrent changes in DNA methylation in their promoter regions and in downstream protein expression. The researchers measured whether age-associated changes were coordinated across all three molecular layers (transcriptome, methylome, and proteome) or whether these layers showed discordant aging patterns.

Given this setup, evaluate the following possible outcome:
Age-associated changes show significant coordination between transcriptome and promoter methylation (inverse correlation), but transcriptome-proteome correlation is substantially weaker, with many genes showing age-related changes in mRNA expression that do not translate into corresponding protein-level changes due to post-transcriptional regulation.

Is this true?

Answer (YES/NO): NO